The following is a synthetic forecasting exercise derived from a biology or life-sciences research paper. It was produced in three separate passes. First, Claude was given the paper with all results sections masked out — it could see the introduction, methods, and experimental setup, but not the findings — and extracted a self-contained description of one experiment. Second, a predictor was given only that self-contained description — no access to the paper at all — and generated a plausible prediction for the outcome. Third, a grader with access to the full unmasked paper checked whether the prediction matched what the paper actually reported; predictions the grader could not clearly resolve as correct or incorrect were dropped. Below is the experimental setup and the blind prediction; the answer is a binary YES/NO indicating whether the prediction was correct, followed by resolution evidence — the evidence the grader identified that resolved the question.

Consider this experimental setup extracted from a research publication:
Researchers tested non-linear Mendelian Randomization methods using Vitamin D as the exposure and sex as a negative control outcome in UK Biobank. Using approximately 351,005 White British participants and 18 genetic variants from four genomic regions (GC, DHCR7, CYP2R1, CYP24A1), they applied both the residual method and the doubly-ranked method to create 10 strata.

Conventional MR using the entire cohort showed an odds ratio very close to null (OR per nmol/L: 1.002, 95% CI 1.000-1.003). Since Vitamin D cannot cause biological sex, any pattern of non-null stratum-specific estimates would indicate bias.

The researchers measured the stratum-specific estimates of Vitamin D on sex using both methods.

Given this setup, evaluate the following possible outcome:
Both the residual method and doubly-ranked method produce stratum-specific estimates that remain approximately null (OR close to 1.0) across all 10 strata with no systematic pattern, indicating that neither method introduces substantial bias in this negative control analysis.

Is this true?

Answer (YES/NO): NO